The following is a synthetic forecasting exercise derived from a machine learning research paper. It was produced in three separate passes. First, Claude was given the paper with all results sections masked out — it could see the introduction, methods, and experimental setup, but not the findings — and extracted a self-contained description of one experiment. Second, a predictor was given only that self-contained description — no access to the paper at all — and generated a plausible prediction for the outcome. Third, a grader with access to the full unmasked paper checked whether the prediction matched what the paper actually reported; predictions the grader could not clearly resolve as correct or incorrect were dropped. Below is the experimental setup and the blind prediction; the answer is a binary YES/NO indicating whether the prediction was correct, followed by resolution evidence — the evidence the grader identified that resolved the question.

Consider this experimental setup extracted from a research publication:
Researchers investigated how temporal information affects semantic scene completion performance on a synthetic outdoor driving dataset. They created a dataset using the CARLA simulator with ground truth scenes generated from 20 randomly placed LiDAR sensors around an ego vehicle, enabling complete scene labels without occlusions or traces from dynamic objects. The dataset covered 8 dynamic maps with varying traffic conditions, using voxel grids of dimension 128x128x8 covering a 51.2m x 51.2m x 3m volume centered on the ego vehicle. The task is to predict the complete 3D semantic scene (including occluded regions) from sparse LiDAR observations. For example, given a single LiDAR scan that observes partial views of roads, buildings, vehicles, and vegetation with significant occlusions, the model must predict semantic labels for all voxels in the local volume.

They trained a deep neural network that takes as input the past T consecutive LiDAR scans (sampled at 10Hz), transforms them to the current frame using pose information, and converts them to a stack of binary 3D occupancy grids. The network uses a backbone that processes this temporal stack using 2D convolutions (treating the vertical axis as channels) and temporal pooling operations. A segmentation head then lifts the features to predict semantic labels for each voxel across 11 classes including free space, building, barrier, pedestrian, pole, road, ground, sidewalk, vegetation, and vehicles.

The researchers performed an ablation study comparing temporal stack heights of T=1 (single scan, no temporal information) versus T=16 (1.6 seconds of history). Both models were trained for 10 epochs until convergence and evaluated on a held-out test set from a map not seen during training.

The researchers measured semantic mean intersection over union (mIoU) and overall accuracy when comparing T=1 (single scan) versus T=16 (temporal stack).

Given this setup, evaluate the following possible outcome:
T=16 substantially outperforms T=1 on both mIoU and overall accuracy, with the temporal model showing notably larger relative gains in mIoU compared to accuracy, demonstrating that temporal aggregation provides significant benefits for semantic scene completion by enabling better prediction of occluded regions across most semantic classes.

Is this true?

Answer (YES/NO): NO